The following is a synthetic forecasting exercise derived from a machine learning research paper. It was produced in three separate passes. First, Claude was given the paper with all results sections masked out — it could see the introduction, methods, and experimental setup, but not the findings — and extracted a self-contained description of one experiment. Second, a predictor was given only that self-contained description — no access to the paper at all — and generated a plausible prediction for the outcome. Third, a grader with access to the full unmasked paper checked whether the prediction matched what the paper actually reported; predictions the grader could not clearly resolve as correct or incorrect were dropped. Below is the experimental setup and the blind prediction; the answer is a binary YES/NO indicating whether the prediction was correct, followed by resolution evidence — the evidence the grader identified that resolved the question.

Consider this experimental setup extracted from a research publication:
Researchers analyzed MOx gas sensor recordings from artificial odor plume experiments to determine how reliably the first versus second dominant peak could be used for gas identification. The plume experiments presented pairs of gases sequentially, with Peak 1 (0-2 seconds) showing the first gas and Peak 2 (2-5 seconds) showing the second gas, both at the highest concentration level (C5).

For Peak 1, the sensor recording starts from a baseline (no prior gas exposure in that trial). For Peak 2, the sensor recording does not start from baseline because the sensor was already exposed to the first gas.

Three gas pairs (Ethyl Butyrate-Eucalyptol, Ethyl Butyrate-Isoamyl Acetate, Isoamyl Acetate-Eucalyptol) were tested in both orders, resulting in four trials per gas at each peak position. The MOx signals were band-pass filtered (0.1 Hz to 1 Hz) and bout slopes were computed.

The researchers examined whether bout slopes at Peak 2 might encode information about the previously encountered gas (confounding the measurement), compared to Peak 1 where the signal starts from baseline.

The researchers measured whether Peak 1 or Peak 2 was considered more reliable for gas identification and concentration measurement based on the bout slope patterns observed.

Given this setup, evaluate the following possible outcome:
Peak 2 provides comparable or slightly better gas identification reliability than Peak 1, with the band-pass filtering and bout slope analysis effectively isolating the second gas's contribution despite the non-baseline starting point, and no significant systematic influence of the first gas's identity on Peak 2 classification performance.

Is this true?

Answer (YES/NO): NO